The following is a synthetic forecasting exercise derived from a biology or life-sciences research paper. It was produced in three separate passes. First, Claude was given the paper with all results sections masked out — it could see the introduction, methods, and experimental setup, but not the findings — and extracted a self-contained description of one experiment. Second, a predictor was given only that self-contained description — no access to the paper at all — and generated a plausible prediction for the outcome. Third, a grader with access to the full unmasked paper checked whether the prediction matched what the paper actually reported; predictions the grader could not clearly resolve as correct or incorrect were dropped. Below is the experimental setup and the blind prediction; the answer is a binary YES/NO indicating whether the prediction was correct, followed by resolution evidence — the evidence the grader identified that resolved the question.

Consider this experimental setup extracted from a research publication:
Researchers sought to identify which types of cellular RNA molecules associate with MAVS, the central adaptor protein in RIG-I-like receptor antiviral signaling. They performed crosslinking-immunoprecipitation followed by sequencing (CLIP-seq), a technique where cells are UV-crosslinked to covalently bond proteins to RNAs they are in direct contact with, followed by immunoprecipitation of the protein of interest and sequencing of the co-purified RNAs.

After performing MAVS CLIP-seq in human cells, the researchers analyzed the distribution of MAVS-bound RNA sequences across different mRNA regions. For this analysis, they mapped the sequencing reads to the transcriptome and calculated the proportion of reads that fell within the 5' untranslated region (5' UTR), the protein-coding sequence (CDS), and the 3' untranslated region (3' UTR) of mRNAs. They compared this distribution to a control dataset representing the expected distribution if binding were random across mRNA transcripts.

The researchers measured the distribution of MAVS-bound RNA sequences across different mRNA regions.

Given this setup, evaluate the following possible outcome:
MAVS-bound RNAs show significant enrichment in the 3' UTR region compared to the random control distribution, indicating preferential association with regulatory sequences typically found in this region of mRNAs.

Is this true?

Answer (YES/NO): YES